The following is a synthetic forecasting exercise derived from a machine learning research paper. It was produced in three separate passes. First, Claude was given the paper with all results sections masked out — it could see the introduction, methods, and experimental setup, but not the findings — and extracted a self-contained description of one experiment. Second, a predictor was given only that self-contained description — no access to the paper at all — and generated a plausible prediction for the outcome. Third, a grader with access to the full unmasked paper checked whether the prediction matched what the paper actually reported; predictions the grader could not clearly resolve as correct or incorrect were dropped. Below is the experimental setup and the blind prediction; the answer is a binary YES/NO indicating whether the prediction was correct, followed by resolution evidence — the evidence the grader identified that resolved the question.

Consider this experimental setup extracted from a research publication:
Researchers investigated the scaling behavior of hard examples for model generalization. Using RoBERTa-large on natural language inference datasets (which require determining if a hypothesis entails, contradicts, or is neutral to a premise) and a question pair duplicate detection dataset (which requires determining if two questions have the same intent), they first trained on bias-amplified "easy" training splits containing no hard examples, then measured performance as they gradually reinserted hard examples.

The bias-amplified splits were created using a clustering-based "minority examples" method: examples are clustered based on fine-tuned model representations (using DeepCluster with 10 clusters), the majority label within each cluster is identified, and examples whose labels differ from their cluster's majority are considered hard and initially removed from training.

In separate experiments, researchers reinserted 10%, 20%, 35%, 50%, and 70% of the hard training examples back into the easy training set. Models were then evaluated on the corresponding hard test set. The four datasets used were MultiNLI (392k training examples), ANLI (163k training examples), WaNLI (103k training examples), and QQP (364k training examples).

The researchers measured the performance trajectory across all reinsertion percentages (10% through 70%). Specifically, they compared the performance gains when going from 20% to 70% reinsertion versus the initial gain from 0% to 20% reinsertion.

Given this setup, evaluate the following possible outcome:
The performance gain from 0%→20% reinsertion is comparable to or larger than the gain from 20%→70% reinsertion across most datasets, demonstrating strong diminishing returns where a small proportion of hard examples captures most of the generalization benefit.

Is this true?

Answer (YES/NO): YES